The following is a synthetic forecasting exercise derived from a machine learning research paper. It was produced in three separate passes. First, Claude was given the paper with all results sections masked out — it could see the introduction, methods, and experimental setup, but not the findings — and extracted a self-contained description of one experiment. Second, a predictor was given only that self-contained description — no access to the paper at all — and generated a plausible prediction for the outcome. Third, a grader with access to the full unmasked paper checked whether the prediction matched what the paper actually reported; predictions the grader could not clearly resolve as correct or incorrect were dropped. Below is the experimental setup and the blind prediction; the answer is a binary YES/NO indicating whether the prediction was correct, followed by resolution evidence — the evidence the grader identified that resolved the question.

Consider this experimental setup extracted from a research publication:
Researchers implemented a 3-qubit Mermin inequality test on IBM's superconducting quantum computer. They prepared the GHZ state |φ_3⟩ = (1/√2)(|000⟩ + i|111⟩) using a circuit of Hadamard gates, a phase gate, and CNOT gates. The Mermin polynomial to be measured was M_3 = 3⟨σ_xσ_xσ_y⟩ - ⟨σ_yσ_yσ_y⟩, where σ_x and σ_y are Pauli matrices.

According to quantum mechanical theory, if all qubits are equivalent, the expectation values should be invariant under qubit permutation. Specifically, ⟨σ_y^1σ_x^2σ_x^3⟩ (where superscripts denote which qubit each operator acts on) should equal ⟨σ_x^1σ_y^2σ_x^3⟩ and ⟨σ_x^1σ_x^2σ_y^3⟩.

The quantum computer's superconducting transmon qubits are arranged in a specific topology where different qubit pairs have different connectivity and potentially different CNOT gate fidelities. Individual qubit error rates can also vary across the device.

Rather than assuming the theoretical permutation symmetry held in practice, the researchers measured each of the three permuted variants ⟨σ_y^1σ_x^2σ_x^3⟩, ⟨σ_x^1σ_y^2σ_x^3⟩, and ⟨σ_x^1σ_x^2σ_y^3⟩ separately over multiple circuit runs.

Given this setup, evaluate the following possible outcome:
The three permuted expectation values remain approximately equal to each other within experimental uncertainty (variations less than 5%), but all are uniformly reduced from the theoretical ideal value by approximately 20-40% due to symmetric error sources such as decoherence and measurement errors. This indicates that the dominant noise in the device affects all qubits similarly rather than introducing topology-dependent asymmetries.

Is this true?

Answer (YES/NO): NO